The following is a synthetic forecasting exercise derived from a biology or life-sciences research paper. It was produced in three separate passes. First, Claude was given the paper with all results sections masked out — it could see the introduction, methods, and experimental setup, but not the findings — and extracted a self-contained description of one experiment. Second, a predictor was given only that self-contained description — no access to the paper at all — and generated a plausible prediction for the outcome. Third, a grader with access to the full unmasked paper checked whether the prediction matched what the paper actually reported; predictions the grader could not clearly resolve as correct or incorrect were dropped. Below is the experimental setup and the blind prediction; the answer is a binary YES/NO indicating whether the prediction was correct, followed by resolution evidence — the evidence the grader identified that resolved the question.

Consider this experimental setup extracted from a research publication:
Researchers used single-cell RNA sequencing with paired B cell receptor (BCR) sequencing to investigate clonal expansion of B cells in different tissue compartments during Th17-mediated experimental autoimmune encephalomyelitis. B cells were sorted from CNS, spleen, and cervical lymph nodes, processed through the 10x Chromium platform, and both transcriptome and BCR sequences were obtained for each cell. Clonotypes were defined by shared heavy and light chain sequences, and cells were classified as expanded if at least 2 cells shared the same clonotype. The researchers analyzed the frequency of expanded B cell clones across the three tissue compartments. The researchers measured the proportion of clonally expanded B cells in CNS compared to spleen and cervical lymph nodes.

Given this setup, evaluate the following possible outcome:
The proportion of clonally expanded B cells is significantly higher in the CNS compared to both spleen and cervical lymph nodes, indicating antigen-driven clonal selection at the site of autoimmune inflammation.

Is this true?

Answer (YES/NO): YES